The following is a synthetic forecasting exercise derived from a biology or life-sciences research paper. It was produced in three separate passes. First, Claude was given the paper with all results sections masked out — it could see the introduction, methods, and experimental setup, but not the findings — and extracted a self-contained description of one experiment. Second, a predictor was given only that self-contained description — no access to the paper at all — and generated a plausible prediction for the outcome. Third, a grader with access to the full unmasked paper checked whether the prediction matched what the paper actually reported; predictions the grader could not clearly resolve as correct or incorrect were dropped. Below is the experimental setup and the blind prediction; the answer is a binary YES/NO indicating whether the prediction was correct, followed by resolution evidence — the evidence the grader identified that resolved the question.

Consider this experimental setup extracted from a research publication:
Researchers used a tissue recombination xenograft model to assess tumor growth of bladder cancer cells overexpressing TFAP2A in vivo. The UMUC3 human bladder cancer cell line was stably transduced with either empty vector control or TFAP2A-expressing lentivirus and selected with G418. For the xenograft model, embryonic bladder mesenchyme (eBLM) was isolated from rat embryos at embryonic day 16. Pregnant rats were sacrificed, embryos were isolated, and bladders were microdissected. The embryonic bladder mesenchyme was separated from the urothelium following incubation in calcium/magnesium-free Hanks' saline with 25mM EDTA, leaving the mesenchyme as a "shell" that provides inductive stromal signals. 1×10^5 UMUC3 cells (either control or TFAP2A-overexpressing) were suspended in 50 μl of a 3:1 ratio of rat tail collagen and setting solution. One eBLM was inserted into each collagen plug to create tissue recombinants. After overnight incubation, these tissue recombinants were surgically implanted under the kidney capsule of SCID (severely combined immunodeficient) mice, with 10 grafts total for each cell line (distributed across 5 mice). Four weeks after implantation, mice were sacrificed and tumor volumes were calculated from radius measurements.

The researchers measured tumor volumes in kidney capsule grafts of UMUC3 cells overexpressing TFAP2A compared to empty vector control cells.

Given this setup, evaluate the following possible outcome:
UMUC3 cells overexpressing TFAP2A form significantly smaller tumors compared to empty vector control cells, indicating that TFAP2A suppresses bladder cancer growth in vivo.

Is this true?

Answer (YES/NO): NO